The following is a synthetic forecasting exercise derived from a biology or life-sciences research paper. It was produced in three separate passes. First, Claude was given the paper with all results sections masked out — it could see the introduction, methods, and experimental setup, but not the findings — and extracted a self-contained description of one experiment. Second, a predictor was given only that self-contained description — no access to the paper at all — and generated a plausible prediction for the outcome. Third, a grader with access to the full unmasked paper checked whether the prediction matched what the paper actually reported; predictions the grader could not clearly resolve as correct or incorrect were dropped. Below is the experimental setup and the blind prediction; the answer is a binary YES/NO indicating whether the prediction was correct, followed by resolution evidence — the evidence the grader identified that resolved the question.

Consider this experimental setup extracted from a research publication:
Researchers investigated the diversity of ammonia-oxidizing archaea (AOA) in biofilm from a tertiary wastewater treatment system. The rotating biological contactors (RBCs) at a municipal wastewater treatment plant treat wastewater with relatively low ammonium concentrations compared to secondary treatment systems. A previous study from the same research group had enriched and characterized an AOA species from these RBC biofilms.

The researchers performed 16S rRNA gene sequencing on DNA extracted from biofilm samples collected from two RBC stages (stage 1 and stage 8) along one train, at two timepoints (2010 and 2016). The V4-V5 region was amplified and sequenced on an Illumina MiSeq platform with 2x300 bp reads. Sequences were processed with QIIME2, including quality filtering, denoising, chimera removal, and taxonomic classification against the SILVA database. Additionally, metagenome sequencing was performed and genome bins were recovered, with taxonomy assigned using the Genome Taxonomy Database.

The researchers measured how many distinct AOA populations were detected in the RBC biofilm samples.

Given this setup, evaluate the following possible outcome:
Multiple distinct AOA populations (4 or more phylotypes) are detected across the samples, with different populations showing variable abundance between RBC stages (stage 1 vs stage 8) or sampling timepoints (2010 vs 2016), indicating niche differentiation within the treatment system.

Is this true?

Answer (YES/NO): NO